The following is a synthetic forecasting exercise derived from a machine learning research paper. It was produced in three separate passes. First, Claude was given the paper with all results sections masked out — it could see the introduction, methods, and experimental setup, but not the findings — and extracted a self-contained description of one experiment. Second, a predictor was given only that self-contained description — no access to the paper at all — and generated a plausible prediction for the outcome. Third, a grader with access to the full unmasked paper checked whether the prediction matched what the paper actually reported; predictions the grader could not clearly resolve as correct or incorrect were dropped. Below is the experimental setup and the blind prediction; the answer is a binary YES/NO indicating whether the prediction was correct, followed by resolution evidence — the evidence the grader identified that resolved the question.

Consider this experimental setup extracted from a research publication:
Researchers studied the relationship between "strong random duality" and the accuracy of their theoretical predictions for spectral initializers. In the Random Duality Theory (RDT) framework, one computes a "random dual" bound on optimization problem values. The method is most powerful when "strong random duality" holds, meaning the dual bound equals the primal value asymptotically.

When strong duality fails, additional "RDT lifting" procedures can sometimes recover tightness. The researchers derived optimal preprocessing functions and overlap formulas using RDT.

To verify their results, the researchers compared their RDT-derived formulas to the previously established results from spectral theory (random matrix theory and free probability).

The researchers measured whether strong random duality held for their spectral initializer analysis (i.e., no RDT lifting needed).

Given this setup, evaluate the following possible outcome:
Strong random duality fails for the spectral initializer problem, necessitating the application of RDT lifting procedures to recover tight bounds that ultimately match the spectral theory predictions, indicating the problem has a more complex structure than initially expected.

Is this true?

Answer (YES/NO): NO